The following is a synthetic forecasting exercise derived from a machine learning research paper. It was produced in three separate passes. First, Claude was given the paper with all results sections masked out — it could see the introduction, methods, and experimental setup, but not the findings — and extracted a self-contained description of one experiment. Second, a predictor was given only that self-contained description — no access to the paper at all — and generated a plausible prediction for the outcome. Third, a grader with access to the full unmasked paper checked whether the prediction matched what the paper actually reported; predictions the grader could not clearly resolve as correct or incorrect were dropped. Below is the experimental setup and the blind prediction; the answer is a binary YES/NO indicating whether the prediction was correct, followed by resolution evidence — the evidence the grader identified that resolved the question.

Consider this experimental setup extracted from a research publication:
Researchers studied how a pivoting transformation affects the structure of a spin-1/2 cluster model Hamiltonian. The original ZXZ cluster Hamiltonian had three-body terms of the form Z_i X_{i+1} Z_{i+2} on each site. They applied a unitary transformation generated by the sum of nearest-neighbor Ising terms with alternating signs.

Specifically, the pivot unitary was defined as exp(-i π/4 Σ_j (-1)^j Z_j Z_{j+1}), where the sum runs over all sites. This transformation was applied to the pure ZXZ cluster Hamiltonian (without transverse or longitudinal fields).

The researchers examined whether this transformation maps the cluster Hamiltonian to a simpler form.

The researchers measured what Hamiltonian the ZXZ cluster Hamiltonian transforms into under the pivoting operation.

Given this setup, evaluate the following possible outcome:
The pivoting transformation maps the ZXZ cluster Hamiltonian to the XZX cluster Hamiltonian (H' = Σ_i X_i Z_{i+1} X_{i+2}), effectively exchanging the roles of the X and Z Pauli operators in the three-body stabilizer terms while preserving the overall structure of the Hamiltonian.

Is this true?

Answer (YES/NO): NO